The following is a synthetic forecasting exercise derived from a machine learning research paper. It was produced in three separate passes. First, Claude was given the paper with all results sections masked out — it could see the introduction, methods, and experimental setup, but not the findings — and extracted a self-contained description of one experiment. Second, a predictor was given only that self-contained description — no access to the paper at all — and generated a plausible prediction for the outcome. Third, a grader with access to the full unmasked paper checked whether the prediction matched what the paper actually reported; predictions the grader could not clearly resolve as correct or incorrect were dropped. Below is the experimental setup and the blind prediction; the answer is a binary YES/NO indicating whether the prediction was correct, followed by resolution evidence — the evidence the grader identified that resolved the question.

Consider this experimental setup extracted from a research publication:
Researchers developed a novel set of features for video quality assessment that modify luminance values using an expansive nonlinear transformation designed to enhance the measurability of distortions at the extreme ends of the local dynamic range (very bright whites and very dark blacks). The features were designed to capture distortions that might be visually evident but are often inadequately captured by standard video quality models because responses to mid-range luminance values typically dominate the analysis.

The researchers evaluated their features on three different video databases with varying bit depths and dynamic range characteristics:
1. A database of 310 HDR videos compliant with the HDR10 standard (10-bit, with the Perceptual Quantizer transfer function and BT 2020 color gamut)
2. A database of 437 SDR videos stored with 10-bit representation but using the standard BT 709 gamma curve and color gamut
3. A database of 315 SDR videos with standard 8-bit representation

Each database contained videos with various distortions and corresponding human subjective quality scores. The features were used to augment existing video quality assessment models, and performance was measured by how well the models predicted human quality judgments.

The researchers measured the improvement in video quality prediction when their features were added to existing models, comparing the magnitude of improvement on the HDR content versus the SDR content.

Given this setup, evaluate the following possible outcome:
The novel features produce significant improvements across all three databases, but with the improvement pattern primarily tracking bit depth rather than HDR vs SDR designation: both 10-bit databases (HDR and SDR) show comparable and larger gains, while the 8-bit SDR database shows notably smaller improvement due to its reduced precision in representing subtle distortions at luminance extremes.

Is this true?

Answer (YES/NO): NO